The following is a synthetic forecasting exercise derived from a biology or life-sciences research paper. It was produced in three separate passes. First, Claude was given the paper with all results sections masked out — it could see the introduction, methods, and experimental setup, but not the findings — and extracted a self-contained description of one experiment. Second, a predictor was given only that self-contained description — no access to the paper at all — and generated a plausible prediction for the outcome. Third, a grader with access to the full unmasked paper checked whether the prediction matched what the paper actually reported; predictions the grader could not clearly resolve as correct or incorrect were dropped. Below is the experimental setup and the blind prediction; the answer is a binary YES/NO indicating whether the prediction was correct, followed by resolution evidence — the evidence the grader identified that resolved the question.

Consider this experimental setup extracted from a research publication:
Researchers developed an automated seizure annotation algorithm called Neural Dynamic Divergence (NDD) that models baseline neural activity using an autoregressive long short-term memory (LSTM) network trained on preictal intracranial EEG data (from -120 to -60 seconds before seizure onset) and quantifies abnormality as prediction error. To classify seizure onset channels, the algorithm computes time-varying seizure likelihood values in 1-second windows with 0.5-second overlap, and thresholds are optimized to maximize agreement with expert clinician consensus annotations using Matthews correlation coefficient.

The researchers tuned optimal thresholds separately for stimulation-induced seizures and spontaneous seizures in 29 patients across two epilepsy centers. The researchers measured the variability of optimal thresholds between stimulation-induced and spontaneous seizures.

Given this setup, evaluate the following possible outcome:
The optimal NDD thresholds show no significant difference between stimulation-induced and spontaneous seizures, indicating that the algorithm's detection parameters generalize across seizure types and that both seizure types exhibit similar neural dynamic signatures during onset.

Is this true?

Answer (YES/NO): NO